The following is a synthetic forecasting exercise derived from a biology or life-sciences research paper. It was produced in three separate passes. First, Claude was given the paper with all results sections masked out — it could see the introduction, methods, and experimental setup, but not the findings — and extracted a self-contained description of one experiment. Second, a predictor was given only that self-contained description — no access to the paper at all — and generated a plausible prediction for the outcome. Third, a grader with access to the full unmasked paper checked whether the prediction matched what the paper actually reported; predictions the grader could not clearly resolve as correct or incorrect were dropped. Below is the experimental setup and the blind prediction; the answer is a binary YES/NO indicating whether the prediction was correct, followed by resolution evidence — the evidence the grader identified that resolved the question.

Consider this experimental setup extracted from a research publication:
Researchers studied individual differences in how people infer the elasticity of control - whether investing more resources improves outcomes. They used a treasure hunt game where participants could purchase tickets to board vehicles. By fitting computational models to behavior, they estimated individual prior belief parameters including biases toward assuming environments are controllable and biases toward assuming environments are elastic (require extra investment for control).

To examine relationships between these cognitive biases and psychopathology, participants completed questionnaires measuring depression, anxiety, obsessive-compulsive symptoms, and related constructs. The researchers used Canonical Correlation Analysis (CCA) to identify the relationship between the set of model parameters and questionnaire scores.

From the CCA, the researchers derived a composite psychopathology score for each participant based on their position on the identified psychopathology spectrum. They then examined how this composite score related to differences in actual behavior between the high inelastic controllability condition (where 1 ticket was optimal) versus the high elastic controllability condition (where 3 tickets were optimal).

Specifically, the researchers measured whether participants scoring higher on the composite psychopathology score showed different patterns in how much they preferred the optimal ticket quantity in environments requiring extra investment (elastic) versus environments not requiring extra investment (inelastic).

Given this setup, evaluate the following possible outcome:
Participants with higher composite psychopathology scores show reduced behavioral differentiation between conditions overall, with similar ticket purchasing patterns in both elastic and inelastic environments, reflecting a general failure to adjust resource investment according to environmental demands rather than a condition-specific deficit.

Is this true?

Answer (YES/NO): NO